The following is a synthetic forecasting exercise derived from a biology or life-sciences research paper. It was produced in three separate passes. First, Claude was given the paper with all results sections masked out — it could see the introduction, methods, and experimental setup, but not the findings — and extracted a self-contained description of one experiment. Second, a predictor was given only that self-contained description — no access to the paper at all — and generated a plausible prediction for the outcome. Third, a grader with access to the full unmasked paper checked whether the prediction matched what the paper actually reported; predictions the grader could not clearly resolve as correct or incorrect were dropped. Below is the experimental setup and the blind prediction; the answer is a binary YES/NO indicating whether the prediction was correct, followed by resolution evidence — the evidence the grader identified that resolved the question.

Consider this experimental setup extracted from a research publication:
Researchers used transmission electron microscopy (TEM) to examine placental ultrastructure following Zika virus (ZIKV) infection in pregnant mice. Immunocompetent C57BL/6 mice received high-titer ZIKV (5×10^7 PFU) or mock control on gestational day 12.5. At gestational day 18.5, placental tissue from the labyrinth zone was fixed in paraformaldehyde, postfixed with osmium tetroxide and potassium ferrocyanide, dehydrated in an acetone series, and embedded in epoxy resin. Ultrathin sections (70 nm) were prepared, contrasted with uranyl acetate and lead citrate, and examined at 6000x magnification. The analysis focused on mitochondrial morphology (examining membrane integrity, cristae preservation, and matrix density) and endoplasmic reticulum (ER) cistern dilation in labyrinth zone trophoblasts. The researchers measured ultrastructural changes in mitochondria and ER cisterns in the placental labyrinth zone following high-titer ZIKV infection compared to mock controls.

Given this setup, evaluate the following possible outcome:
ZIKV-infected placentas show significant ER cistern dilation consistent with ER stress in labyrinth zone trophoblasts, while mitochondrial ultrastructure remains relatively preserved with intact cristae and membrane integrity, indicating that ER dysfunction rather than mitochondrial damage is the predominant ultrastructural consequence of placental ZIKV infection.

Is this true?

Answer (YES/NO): NO